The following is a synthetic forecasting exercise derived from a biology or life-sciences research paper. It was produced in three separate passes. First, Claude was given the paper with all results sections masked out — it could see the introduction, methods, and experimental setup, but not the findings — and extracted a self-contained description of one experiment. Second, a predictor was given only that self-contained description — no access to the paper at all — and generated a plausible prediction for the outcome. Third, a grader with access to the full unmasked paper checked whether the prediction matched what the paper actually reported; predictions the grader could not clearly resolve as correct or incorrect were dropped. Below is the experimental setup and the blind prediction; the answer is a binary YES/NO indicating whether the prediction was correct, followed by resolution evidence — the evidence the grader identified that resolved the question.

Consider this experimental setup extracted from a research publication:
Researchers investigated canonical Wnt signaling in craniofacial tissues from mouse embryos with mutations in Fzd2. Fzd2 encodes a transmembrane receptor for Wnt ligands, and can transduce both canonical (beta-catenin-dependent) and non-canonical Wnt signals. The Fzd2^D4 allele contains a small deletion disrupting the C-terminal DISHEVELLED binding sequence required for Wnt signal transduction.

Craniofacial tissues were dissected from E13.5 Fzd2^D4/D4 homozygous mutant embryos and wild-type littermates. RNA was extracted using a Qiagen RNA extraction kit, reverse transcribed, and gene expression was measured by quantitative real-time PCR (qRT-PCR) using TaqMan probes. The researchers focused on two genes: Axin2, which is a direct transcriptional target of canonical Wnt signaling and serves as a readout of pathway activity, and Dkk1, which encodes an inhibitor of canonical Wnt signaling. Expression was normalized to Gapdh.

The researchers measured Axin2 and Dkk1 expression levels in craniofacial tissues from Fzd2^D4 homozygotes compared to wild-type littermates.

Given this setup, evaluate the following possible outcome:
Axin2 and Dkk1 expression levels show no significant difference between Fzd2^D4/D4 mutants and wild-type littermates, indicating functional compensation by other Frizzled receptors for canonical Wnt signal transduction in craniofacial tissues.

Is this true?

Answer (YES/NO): NO